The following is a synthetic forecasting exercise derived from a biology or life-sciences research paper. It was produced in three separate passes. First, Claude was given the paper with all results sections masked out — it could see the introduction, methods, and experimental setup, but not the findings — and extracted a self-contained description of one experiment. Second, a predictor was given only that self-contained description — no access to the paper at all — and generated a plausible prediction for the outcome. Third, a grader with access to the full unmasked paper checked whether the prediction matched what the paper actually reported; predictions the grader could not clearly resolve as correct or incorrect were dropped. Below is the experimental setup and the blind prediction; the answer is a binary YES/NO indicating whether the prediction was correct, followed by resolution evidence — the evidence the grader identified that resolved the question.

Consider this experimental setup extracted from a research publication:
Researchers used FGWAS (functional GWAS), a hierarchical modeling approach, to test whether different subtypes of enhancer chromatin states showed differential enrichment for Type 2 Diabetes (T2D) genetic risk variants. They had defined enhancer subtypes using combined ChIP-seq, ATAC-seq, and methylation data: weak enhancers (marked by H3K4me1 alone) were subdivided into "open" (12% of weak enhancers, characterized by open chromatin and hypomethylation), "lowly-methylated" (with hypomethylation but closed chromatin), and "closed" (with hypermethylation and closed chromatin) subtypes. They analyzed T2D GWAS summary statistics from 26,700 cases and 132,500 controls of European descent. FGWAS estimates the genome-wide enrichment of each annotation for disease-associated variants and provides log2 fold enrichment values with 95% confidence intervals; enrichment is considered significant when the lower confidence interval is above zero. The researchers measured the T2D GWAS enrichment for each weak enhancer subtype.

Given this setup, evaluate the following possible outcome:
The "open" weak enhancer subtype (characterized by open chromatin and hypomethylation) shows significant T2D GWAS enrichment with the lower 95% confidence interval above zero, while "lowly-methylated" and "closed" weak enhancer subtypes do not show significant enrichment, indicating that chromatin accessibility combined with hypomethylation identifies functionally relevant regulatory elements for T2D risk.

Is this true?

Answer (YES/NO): YES